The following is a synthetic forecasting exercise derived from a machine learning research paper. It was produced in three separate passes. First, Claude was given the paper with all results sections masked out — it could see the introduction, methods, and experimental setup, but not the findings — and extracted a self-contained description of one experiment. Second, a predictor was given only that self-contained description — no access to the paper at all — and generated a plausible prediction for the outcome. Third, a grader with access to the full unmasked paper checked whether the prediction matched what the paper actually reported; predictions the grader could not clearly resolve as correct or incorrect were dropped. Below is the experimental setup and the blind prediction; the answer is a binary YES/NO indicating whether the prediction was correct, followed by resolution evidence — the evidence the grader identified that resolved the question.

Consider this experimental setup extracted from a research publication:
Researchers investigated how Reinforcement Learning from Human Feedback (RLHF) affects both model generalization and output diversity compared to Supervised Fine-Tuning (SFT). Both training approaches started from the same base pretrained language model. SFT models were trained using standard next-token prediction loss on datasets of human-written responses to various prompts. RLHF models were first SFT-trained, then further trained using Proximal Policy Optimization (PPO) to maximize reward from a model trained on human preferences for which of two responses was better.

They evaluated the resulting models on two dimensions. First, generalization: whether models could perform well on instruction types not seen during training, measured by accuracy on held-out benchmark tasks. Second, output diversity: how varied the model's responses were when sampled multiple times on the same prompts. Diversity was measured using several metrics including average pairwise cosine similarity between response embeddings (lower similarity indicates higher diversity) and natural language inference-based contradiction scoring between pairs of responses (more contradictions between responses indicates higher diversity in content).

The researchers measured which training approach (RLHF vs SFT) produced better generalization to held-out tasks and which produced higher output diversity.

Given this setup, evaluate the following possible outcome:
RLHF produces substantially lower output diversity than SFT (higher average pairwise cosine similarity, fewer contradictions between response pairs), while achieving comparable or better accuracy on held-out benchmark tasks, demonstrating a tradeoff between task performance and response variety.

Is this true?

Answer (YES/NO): YES